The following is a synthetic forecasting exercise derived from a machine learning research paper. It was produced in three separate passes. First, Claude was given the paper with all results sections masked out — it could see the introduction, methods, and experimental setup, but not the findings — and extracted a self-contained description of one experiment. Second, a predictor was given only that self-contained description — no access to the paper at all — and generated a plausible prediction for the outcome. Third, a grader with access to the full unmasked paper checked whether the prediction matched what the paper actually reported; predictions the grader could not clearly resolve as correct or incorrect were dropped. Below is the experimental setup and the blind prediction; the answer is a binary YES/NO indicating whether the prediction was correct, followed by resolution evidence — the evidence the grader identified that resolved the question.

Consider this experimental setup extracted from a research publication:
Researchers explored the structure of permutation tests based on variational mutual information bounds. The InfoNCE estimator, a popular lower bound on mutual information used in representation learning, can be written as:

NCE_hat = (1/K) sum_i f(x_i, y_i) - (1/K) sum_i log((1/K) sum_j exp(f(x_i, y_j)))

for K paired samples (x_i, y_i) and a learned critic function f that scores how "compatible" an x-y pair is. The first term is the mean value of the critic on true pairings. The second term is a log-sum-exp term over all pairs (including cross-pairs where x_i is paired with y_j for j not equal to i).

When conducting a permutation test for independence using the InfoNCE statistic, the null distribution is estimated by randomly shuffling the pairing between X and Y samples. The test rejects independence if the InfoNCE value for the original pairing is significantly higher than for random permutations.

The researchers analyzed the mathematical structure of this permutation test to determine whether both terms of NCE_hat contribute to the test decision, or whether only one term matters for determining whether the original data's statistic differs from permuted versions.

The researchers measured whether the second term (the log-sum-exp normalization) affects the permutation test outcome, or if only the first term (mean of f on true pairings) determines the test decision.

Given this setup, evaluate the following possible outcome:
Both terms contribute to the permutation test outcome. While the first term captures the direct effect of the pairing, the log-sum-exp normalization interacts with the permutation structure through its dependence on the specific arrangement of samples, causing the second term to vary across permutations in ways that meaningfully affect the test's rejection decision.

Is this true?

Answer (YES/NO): NO